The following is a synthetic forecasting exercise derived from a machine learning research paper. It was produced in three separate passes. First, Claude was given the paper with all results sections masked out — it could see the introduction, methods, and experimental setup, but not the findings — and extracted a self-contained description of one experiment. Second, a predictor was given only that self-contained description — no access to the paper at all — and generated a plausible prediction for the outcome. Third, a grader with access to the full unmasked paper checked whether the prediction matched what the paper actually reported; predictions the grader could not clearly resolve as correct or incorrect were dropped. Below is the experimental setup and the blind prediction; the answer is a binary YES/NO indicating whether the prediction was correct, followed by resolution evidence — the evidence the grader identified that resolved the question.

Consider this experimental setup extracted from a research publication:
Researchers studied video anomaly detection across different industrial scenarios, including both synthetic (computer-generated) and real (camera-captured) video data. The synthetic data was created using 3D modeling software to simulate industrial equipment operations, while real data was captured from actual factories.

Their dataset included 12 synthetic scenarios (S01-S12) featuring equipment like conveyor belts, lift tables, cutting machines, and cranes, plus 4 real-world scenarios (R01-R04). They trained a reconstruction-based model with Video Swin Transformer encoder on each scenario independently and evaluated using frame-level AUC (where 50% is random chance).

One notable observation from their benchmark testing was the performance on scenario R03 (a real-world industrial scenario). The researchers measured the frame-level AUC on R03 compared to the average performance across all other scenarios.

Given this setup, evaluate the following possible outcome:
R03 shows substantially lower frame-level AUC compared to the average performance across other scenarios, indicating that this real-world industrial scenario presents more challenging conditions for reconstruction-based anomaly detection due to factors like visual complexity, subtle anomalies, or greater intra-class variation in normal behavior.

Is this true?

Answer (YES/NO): YES